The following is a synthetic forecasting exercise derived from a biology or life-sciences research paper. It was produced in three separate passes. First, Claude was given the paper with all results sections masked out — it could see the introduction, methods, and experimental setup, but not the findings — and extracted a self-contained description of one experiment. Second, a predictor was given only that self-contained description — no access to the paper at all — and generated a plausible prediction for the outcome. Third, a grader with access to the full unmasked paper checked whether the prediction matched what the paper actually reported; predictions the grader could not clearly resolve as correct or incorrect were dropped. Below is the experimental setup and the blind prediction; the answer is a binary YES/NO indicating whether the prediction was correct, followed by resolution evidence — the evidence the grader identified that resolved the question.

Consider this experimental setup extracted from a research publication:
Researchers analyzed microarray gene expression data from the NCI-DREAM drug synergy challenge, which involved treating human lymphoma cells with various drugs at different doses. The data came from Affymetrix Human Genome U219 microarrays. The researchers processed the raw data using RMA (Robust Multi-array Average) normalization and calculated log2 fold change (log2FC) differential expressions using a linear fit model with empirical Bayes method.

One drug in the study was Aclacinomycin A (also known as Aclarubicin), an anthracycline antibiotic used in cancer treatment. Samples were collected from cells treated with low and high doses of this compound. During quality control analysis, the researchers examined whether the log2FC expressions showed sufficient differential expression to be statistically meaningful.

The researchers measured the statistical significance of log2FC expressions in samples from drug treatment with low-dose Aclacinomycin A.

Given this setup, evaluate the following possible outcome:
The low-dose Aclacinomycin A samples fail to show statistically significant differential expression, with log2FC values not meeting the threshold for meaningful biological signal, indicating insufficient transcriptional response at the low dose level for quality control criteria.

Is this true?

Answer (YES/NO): YES